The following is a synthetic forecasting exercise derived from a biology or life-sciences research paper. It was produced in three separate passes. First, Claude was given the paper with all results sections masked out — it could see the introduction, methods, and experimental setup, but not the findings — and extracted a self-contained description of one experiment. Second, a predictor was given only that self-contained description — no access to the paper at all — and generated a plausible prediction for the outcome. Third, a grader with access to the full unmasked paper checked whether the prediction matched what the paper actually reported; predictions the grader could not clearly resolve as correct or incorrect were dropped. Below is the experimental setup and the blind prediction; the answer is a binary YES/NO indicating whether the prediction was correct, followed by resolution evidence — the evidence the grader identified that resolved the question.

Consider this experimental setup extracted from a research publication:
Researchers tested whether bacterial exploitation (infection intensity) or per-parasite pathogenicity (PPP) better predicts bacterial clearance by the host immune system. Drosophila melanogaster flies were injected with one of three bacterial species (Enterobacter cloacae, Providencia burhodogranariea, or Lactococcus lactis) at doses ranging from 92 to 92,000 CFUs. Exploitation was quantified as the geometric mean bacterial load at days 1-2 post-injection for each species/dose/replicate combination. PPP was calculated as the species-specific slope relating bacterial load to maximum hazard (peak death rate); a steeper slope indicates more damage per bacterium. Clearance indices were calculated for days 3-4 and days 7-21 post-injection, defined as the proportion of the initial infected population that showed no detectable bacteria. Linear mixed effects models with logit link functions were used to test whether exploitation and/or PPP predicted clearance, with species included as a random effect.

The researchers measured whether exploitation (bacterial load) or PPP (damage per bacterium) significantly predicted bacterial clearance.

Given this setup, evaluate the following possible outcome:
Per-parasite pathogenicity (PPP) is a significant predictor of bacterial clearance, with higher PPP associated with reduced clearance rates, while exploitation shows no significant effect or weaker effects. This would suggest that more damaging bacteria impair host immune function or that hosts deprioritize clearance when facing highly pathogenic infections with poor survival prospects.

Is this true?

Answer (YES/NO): NO